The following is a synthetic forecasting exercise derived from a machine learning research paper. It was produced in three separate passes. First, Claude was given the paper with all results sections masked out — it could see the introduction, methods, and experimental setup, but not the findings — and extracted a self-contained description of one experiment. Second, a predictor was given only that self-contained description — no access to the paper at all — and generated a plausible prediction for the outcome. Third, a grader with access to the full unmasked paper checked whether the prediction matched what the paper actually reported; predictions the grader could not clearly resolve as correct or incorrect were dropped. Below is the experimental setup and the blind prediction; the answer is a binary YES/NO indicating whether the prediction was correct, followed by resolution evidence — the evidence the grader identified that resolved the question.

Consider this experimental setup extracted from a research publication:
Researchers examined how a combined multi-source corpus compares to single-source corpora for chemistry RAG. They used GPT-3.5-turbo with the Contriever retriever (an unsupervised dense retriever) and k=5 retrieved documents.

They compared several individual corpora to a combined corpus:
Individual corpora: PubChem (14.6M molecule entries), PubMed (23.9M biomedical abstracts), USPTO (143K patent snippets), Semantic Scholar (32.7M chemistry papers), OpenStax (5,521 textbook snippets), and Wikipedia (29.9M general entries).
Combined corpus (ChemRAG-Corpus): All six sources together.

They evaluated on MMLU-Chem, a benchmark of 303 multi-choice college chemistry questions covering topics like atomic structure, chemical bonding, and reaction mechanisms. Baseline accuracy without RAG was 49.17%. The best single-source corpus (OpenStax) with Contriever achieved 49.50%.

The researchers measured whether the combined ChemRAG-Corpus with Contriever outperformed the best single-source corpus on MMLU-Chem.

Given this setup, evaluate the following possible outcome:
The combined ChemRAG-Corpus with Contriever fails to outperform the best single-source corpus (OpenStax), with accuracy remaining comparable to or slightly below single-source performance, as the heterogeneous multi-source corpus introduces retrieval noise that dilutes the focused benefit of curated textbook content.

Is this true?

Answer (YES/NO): NO